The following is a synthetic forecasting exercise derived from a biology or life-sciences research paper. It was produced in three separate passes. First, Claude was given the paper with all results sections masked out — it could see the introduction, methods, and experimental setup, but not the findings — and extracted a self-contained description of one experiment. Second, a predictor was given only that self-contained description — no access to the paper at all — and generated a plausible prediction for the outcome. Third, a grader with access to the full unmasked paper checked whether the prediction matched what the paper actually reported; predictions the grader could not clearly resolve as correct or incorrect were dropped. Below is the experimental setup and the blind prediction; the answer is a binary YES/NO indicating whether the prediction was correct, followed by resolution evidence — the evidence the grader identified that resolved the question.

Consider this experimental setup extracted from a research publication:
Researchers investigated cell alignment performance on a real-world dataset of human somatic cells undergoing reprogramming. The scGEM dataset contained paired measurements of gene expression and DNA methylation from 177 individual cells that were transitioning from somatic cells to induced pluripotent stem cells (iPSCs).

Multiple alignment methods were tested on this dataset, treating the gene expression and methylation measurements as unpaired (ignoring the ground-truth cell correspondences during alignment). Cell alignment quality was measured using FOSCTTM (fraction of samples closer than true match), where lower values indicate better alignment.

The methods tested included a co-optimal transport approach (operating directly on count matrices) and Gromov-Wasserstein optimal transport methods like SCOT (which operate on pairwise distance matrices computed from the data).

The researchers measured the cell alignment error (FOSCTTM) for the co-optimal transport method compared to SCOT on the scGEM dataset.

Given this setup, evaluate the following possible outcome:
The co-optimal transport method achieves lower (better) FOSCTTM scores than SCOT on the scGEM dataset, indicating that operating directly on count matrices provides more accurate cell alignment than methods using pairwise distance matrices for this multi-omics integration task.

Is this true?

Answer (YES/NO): NO